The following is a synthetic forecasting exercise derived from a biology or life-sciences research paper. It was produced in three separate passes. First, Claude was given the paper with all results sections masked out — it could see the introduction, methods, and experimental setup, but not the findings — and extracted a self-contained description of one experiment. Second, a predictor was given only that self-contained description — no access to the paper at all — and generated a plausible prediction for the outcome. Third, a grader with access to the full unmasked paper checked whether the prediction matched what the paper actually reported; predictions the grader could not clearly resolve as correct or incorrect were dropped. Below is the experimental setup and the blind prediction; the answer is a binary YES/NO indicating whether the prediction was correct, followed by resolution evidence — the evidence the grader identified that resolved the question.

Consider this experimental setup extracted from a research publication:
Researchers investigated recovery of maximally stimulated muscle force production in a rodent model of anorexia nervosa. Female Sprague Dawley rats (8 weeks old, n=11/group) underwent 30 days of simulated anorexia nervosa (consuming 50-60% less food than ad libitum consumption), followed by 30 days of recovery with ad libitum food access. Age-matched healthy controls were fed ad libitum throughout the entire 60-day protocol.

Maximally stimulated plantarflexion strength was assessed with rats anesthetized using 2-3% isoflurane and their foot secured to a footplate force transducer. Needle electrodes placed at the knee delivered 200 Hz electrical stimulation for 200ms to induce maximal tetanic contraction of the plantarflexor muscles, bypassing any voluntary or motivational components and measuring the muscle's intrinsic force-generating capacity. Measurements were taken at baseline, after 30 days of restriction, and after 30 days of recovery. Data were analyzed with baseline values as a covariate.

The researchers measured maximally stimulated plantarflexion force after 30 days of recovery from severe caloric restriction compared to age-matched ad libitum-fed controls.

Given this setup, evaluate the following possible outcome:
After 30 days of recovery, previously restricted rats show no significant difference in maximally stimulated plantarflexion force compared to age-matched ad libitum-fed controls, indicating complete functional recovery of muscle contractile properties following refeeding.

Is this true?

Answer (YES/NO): NO